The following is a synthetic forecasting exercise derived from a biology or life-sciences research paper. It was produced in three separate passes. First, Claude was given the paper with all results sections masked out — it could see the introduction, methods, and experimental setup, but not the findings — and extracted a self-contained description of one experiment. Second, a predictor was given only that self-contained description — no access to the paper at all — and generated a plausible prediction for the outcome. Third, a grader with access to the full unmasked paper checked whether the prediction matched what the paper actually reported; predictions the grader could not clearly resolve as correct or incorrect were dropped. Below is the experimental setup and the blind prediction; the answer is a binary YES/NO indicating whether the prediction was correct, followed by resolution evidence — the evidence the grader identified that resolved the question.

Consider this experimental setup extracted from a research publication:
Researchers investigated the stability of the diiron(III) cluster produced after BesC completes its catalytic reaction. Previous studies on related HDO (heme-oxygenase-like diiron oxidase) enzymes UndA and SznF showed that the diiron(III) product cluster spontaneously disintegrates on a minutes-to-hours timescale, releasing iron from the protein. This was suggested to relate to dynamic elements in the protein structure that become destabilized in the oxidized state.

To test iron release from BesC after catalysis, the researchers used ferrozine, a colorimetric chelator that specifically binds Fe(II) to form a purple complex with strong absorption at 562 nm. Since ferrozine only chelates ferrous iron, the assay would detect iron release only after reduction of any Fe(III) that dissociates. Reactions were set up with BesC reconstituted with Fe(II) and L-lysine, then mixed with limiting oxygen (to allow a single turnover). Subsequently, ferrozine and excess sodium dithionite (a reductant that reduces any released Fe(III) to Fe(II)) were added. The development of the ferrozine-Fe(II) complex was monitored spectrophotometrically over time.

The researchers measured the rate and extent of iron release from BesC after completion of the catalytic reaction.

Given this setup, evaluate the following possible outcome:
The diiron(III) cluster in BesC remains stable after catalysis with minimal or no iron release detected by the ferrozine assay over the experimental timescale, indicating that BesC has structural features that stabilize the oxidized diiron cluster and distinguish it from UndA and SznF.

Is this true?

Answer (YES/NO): NO